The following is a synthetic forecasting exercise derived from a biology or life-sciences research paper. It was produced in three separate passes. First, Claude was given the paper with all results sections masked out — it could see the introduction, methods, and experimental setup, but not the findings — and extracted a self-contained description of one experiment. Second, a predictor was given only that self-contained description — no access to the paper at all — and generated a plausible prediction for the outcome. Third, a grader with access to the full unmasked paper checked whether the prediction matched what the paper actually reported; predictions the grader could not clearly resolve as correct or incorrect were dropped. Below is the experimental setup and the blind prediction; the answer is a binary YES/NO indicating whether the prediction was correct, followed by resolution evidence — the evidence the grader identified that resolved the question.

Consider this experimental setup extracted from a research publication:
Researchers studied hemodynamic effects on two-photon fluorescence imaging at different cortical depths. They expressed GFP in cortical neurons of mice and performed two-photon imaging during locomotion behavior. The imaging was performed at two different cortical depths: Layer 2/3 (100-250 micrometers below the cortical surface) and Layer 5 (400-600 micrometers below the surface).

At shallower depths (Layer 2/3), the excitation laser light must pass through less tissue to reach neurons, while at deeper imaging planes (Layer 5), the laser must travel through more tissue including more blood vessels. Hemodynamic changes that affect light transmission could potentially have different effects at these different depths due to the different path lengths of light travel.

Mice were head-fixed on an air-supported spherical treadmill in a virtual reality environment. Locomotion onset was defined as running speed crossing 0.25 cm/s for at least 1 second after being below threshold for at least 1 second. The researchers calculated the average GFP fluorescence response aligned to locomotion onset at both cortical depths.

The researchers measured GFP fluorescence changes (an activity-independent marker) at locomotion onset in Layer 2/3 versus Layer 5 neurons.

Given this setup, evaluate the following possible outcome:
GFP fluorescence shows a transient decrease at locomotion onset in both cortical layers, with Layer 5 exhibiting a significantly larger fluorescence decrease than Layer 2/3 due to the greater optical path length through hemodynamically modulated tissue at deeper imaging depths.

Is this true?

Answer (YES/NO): NO